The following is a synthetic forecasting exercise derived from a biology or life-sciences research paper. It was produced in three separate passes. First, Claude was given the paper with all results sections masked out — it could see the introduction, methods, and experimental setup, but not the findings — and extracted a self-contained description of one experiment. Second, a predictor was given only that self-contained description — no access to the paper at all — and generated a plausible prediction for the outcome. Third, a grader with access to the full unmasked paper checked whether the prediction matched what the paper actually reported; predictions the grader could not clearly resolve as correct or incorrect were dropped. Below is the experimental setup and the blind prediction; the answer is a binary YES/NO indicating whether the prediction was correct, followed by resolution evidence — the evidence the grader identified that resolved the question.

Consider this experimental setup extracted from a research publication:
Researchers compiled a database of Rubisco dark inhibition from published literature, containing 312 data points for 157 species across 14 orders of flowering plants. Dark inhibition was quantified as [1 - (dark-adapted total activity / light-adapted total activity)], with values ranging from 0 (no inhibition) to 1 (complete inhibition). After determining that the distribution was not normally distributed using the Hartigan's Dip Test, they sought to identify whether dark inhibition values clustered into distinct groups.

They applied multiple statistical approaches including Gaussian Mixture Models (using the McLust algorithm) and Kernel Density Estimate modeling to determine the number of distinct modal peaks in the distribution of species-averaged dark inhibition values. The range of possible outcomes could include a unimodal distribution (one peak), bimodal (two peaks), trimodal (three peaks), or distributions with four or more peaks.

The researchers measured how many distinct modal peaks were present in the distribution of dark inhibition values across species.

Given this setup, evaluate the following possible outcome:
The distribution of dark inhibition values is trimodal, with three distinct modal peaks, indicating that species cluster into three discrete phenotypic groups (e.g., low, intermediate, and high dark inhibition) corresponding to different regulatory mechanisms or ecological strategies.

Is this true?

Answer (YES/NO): NO